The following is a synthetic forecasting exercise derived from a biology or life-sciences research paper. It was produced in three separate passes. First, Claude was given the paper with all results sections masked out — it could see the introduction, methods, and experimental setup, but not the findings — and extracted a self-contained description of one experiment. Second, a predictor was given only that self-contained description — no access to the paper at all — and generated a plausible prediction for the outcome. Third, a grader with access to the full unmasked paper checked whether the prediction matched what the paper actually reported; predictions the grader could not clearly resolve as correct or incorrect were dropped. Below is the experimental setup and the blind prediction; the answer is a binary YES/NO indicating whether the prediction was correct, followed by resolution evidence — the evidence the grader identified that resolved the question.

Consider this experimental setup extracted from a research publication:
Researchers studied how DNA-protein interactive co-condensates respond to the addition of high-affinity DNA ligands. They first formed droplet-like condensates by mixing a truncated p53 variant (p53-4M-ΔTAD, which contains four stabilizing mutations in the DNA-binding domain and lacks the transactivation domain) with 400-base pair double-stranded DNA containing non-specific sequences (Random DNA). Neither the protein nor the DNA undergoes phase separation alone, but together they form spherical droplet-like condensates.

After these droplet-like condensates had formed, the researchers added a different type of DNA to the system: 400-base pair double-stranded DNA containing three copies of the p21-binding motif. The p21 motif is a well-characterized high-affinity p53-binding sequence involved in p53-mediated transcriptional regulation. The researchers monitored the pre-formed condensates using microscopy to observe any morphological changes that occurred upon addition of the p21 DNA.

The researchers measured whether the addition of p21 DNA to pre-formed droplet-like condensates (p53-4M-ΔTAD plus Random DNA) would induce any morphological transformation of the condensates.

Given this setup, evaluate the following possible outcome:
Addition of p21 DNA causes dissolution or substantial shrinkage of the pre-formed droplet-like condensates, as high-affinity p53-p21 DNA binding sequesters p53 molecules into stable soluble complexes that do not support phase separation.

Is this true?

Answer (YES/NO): NO